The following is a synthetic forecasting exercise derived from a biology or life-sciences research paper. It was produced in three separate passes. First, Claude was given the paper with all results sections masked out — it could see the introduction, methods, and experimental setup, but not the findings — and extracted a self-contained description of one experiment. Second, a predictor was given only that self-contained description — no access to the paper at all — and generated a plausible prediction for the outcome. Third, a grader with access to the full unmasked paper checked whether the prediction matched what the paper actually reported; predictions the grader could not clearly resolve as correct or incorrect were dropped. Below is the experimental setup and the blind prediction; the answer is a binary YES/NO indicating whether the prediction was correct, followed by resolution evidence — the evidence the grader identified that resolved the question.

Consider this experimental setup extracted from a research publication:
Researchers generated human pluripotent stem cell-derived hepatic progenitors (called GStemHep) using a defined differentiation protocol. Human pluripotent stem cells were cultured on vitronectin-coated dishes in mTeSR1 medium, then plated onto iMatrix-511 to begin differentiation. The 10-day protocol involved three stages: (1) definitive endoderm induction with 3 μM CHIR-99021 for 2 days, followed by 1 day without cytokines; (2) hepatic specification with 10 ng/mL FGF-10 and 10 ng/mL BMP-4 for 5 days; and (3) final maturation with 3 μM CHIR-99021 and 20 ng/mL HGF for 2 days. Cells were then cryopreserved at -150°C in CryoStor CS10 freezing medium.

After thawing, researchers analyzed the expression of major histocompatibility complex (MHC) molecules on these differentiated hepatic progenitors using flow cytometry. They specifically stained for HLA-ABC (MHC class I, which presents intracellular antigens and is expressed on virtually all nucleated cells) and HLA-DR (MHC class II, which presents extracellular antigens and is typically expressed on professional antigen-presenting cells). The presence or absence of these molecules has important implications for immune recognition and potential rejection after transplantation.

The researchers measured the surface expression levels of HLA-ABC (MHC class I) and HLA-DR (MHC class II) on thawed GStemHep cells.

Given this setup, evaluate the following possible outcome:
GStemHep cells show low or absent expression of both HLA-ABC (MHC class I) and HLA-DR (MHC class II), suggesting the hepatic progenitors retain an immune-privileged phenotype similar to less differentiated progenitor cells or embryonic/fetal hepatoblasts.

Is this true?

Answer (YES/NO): YES